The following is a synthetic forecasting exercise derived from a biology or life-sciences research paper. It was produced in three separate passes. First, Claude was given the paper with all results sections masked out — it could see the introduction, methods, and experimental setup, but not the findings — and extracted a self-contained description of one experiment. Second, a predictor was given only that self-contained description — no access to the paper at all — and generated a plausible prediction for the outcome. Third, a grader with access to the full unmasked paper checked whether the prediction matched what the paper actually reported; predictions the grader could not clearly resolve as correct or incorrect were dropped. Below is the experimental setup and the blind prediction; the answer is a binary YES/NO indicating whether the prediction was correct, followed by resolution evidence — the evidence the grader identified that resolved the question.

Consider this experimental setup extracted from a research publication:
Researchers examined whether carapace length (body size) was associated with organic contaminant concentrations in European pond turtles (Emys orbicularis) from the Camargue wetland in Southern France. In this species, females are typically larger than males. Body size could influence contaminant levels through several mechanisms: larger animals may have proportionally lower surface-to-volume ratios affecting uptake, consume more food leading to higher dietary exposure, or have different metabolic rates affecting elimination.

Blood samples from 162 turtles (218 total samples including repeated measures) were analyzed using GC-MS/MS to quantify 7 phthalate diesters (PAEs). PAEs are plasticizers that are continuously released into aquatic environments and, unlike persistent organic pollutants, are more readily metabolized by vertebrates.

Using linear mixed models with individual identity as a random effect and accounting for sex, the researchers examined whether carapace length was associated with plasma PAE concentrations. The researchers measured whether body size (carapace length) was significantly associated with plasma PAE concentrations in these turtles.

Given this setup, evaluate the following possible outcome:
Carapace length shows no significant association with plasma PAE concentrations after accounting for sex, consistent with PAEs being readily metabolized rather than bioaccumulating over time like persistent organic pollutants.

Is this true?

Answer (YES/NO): YES